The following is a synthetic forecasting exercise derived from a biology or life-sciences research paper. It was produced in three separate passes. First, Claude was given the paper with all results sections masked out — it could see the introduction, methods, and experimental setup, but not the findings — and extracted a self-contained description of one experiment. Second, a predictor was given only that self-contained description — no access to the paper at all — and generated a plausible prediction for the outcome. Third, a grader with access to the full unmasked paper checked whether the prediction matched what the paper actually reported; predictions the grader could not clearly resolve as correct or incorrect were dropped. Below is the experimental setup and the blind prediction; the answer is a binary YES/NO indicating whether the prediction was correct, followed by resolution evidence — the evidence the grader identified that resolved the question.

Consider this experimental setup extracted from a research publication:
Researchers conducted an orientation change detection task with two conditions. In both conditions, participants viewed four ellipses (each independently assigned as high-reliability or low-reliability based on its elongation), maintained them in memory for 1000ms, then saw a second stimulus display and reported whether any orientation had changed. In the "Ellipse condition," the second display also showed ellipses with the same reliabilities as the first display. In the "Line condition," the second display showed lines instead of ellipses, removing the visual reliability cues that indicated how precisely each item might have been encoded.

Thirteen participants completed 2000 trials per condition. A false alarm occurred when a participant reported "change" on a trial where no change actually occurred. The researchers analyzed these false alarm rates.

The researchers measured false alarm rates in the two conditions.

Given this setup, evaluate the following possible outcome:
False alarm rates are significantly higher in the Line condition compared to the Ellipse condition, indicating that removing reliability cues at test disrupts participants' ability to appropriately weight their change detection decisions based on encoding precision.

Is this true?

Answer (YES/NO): NO